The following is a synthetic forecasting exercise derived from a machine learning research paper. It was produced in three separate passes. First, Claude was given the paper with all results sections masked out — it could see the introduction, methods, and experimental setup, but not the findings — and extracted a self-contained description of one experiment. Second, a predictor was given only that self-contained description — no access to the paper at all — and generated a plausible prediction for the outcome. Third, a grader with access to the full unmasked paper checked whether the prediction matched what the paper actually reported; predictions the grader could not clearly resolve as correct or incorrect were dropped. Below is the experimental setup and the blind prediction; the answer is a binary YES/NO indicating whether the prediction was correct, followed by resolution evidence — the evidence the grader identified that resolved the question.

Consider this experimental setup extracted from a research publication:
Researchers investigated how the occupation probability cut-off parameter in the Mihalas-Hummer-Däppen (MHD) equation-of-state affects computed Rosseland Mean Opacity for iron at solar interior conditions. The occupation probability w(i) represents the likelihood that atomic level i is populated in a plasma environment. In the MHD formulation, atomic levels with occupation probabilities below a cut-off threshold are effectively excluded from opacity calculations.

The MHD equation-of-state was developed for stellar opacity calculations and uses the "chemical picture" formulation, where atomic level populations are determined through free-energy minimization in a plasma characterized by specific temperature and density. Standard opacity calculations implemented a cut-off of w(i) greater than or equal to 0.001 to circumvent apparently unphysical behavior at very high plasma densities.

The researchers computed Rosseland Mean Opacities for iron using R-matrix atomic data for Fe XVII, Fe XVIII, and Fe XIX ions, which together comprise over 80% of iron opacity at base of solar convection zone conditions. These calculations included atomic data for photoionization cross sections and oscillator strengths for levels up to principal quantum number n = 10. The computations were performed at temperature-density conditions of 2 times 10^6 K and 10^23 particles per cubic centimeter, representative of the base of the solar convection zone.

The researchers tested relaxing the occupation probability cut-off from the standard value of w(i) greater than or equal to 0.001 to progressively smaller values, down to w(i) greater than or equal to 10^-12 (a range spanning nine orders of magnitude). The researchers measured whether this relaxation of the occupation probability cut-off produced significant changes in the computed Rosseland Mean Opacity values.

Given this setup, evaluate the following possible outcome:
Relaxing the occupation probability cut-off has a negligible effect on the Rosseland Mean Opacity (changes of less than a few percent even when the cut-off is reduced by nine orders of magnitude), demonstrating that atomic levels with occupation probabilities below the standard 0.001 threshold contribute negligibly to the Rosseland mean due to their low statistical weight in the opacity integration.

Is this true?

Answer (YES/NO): YES